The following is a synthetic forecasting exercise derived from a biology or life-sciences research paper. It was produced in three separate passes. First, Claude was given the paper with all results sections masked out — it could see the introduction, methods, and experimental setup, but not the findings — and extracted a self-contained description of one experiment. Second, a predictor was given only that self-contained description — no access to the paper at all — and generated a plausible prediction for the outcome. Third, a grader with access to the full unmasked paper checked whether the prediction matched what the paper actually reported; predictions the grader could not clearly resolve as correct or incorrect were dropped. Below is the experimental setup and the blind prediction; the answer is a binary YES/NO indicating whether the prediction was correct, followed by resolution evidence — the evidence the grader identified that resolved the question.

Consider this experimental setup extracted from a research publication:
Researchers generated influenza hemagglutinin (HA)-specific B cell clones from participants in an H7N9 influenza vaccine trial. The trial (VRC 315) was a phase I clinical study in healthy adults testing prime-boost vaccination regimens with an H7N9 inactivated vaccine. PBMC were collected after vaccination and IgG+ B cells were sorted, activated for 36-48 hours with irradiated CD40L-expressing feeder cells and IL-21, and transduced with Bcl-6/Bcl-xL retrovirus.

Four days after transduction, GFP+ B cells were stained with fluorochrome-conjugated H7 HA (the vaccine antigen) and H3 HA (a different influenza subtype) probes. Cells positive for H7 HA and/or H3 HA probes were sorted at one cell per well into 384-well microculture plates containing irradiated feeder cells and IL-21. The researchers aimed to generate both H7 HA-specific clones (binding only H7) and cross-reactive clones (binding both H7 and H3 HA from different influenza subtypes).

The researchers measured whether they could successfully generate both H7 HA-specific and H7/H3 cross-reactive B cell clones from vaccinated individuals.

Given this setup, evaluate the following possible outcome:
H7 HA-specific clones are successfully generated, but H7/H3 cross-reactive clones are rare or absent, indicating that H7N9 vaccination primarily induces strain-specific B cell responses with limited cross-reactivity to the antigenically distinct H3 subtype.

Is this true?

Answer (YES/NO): NO